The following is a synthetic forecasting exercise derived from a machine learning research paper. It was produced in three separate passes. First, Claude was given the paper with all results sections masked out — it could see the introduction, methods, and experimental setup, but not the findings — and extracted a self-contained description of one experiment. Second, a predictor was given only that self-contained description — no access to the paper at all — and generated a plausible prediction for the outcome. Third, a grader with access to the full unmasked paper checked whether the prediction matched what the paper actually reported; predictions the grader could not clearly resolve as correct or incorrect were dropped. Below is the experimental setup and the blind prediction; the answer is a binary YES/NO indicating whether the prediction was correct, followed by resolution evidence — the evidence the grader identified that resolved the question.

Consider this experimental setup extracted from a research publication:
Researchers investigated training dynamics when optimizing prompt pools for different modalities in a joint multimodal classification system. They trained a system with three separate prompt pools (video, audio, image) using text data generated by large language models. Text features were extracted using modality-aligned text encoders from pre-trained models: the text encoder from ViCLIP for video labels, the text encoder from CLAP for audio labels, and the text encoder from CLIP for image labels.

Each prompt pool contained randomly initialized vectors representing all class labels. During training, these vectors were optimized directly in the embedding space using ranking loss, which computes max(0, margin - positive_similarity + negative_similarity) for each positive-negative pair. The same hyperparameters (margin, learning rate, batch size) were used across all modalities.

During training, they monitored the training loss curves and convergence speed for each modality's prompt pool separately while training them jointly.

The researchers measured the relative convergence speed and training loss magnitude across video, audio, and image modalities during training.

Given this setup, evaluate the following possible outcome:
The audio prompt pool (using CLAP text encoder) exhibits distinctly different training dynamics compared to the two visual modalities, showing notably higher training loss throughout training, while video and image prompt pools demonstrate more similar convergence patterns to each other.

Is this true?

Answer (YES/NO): NO